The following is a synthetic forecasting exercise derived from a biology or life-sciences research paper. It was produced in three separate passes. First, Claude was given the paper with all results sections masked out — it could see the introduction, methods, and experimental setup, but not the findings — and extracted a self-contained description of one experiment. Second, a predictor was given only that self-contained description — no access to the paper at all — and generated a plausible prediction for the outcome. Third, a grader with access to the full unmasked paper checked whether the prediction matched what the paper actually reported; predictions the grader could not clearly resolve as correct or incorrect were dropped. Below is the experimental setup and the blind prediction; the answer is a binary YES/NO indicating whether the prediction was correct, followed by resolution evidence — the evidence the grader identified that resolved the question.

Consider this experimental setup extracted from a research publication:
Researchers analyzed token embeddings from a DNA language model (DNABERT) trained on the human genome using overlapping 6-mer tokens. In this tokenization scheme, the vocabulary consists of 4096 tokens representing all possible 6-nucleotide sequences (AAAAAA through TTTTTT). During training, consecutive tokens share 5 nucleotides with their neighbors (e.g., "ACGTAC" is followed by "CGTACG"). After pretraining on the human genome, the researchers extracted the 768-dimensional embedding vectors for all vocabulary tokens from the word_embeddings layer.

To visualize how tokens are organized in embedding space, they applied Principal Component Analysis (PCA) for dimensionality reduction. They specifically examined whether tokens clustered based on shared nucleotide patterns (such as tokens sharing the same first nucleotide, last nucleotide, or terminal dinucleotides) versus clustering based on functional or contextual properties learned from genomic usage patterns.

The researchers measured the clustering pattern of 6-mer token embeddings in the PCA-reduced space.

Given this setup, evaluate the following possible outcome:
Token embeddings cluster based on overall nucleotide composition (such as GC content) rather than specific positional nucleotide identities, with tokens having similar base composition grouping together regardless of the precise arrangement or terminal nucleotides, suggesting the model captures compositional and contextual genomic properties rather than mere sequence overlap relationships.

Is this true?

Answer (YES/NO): NO